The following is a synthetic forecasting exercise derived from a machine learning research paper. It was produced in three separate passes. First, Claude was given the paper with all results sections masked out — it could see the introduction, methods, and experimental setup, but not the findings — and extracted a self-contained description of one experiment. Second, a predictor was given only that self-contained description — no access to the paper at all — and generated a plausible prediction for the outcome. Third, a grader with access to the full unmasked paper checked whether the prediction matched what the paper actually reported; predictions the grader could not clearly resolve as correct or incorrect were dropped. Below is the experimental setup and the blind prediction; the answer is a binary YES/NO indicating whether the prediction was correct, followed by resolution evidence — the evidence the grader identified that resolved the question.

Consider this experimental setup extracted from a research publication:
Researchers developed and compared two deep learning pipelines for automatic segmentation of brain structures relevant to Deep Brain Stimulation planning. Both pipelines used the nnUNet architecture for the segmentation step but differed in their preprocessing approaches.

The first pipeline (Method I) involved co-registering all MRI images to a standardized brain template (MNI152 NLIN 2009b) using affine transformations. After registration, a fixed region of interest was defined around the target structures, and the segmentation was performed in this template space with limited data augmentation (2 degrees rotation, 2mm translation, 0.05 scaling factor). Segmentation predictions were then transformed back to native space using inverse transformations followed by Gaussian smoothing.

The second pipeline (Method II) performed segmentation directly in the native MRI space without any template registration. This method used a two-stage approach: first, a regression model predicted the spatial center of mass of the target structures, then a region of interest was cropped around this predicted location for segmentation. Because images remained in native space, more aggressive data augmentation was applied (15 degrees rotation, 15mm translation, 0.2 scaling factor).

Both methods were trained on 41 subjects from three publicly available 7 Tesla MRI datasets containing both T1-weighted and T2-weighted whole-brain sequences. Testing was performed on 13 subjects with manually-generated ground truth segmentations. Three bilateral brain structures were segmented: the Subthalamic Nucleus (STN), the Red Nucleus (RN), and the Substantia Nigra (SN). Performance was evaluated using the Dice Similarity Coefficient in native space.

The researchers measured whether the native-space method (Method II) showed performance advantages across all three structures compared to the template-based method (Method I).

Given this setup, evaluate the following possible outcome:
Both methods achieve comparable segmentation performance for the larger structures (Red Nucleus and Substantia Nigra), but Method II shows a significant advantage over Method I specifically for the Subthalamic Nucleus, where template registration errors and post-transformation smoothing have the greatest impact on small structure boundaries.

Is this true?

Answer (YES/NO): YES